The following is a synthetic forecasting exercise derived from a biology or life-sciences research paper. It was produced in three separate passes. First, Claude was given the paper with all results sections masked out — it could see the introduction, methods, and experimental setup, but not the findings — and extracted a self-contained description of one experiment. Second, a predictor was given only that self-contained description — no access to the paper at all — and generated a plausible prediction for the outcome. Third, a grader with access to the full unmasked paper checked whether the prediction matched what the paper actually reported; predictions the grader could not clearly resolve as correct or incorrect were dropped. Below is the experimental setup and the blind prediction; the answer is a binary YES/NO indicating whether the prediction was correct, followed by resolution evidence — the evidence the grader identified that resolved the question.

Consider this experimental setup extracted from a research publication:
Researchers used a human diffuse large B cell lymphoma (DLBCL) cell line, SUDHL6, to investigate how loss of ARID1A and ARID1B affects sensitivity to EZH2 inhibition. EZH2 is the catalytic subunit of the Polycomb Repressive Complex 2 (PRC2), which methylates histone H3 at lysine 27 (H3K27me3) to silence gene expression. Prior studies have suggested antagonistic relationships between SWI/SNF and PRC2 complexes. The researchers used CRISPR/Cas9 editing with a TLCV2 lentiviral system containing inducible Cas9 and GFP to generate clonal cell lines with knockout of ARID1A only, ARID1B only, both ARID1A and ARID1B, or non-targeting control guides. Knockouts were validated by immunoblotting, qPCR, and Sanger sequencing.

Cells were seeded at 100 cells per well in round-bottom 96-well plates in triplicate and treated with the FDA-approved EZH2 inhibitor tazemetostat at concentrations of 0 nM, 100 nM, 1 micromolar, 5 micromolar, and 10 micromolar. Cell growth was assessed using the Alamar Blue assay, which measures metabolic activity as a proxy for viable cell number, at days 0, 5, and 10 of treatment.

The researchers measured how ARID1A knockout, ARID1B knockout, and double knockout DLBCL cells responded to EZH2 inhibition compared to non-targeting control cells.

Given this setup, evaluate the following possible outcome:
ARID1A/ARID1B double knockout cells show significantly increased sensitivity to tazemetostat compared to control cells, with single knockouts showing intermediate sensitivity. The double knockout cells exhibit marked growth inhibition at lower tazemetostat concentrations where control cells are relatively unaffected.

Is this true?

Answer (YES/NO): NO